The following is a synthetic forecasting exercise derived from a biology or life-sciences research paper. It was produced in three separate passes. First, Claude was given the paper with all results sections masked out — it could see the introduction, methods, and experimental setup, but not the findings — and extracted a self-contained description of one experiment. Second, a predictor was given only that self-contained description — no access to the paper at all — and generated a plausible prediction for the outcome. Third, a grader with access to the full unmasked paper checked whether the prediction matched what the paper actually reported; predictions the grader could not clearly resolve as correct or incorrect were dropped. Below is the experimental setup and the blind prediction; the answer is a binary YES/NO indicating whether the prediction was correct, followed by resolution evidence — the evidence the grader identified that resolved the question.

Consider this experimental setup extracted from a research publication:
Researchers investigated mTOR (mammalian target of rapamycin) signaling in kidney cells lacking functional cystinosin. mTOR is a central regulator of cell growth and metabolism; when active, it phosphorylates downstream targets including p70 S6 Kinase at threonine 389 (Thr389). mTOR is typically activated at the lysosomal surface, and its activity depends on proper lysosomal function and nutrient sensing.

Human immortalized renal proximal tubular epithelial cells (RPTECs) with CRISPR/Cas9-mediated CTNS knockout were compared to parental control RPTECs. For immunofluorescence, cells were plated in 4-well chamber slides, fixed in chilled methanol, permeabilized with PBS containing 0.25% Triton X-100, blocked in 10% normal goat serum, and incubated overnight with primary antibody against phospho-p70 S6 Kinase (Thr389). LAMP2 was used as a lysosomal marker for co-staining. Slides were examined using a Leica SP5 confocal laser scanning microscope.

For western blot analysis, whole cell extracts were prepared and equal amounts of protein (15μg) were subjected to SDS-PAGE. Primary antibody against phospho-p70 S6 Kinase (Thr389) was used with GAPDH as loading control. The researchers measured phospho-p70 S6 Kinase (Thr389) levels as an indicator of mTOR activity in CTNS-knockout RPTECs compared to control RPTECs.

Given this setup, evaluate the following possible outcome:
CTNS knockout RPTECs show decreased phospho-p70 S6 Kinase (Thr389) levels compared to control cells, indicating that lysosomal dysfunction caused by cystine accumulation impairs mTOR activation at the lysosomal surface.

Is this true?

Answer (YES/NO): YES